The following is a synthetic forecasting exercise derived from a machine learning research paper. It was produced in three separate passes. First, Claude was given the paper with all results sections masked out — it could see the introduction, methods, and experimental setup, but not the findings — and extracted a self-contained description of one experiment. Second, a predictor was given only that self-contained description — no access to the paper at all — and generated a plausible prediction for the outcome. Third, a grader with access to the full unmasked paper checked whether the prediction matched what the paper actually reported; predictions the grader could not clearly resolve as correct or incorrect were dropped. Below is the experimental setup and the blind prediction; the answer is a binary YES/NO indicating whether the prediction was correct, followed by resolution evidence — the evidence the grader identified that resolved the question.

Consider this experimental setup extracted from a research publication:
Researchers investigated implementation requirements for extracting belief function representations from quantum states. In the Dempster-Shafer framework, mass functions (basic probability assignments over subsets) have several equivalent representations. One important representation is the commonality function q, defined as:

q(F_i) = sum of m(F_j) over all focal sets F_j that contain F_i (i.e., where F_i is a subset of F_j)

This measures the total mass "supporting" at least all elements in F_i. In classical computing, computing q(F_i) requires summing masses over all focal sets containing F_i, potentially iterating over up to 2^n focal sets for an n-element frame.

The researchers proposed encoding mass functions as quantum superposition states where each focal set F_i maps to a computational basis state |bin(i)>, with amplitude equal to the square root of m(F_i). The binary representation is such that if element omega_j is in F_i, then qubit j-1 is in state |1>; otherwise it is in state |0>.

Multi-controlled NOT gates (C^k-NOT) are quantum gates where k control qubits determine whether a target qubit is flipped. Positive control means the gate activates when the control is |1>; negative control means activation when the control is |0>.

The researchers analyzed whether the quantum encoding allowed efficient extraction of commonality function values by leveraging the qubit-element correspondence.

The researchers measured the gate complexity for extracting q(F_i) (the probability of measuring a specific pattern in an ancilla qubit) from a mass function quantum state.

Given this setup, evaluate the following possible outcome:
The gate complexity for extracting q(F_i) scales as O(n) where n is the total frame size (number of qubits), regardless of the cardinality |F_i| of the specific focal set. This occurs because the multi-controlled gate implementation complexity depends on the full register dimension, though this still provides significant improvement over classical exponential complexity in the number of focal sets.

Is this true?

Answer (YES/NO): NO